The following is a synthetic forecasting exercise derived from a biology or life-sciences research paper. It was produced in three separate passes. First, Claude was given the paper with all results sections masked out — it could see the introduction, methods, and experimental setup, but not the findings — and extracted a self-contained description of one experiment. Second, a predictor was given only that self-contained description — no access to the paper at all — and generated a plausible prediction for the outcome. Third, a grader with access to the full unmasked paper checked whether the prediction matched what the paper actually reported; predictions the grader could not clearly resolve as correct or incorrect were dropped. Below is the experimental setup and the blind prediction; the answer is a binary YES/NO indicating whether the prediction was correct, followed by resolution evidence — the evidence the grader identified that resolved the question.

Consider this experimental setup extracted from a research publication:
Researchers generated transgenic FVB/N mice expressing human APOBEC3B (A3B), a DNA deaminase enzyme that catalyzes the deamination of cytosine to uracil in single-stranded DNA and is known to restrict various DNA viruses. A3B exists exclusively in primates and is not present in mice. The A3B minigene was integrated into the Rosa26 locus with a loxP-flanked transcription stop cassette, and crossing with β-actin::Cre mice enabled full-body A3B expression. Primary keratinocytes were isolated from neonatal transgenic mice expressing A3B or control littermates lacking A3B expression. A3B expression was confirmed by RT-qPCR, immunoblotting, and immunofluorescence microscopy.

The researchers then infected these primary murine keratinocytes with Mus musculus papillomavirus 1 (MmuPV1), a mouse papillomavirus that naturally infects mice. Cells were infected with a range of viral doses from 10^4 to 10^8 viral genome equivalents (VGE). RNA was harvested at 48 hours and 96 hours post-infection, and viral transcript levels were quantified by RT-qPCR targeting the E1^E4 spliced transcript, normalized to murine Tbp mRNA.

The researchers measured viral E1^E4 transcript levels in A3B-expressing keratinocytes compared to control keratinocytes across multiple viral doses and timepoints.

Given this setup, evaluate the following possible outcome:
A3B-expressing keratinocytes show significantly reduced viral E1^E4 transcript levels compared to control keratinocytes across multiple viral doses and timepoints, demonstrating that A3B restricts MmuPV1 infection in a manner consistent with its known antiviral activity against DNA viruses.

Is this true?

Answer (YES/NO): NO